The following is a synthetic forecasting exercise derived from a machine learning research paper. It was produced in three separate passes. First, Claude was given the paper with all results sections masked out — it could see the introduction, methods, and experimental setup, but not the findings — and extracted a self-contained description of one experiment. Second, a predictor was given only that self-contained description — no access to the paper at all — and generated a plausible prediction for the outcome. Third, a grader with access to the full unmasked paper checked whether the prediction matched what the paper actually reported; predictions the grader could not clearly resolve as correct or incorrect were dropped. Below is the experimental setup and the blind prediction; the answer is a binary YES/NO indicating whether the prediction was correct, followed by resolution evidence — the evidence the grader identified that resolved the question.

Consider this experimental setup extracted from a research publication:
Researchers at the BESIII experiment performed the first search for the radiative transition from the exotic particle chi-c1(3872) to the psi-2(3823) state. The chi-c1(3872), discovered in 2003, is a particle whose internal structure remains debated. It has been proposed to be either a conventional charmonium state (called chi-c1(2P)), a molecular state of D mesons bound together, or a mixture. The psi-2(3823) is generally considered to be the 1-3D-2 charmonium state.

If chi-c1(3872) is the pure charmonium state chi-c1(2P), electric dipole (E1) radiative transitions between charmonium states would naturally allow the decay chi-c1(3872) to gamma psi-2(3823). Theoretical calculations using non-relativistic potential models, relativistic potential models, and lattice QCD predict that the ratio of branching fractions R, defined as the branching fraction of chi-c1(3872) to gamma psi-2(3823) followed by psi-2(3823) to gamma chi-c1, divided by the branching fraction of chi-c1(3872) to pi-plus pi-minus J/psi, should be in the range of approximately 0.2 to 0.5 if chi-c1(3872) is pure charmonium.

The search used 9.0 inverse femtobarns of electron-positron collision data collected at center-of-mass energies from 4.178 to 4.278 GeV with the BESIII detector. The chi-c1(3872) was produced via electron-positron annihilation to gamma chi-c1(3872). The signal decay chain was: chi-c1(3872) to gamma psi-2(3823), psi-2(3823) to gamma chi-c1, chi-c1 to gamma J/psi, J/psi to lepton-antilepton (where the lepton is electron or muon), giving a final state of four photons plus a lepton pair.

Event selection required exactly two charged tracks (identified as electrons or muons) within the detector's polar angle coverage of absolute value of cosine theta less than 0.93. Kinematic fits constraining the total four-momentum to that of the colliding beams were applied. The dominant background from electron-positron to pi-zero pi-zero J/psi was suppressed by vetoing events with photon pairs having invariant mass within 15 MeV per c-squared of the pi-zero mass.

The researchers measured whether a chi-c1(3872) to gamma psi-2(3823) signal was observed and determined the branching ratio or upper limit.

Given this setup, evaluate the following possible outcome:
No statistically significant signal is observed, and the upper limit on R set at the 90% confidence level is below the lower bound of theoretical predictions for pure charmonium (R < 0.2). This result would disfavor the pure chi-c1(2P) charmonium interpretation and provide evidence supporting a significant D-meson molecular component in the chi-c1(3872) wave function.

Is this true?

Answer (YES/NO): NO